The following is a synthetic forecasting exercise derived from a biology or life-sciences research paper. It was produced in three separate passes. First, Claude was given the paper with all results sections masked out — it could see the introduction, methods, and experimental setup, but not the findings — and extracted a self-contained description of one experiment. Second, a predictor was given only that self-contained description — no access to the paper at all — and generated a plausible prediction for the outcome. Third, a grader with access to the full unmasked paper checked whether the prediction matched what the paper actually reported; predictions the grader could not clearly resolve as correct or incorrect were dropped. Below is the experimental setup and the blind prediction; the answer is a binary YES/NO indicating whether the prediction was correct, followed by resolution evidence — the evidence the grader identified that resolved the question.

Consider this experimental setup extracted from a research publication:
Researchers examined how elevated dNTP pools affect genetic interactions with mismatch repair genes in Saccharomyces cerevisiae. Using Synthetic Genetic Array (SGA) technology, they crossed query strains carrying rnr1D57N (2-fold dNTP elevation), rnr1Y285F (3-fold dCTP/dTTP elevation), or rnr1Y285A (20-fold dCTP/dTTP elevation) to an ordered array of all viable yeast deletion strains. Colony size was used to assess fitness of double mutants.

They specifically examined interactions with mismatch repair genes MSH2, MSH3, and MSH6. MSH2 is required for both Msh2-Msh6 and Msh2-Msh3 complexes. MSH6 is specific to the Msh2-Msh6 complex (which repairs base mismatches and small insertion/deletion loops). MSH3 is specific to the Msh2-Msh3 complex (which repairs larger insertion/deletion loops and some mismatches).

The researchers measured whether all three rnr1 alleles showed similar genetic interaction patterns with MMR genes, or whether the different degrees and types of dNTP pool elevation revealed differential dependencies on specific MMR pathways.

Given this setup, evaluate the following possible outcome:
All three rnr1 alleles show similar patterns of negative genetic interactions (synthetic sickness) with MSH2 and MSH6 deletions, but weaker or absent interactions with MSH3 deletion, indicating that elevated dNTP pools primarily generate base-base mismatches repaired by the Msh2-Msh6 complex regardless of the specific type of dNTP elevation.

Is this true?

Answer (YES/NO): NO